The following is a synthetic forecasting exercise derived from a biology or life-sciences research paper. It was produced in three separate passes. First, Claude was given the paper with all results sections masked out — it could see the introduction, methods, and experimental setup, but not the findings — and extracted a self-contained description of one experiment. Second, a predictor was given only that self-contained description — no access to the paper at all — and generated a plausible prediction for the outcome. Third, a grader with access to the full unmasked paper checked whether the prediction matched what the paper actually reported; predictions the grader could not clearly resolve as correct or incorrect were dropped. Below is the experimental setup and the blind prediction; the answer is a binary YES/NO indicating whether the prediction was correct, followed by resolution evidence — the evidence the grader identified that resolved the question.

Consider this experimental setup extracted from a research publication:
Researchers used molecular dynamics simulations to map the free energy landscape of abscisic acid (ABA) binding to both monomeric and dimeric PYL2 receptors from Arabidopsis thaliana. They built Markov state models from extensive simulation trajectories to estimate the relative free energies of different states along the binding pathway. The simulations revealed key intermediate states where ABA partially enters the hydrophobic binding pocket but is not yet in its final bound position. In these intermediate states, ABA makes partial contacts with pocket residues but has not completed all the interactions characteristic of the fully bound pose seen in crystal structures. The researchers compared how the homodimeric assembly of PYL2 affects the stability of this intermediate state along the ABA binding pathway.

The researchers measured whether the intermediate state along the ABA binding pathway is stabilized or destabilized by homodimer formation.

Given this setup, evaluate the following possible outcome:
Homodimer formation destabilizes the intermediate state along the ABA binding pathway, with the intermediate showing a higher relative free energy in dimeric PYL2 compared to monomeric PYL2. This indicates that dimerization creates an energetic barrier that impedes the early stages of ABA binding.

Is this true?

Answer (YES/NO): NO